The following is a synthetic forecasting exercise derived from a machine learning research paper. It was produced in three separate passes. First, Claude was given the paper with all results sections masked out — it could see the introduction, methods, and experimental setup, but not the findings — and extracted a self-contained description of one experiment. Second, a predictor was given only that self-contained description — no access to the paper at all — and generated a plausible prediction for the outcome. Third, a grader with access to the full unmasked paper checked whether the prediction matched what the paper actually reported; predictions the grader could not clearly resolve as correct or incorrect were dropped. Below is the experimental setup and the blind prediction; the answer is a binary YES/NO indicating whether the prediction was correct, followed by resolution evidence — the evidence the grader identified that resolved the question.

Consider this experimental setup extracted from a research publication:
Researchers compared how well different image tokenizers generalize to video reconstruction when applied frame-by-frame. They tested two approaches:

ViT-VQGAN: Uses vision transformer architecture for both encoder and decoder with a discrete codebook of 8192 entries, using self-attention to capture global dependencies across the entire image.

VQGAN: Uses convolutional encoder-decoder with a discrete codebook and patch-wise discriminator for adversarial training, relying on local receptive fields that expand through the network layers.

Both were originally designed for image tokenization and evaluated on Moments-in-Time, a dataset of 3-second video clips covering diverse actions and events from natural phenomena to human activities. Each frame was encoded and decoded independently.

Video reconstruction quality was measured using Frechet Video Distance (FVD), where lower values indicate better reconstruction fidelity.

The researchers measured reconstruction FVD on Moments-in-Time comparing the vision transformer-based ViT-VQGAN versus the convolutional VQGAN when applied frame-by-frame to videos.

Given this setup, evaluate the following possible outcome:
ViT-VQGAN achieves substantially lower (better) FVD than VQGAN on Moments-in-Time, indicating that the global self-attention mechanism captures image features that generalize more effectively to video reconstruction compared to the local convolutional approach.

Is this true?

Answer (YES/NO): YES